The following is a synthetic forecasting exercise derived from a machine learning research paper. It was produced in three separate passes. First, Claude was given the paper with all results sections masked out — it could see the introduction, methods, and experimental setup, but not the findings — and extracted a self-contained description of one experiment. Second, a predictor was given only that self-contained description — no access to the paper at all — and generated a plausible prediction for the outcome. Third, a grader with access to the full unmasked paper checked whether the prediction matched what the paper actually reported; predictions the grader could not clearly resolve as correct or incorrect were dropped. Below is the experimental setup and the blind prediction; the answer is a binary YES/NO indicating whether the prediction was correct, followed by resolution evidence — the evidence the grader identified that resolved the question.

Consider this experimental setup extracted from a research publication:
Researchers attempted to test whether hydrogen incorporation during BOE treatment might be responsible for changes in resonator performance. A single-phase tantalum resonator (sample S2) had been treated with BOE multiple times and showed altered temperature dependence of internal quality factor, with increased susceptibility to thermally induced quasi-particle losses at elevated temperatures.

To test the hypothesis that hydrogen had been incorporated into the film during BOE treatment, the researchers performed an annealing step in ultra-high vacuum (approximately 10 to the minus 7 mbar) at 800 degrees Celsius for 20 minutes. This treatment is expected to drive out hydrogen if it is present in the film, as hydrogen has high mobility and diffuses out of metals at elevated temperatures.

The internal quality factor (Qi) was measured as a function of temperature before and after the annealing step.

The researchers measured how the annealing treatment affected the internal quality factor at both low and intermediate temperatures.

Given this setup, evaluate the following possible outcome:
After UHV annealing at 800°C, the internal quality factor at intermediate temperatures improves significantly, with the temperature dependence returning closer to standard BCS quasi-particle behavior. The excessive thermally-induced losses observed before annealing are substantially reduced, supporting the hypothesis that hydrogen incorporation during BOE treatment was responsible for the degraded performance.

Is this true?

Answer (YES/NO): NO